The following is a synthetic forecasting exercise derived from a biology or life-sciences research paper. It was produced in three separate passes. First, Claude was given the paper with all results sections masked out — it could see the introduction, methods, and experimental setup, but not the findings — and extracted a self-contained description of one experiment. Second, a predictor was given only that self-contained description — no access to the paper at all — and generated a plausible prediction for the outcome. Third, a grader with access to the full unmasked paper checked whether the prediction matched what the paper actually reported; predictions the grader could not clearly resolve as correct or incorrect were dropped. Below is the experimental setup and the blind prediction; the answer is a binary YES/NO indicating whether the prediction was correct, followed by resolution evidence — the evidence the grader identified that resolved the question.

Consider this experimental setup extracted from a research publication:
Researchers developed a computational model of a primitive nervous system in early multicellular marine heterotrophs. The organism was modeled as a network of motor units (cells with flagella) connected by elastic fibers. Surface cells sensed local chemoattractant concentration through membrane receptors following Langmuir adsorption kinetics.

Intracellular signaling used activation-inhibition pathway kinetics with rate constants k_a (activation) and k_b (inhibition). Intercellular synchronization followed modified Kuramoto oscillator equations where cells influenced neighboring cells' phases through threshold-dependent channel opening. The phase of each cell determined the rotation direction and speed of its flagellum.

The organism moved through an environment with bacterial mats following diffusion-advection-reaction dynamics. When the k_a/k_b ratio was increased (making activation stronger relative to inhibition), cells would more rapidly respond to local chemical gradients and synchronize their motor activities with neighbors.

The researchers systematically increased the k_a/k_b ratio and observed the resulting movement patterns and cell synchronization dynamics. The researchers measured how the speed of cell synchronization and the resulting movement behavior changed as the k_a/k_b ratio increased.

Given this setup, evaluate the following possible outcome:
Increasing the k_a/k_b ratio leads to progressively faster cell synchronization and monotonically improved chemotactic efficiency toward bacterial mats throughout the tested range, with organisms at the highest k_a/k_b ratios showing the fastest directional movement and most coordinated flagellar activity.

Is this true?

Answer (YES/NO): NO